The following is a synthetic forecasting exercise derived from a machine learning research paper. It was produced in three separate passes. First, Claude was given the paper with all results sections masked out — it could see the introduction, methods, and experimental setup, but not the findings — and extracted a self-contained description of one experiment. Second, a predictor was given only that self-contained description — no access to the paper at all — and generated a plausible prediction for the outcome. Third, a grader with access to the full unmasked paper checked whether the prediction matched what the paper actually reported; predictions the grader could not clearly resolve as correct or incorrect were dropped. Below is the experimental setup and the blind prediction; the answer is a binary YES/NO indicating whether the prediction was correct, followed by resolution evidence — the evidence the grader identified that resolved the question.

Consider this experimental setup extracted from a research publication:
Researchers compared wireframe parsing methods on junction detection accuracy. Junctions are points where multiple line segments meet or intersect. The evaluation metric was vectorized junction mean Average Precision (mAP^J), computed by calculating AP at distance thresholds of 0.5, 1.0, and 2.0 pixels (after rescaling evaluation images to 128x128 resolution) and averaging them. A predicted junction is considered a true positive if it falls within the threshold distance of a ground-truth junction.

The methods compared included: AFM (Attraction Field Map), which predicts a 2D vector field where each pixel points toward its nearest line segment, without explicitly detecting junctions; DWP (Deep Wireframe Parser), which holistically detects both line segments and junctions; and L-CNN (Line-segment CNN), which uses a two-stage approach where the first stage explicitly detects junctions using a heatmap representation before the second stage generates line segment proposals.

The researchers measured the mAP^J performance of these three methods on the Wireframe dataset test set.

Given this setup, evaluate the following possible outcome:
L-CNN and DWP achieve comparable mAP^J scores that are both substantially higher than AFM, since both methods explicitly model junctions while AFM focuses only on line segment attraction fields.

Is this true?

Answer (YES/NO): NO